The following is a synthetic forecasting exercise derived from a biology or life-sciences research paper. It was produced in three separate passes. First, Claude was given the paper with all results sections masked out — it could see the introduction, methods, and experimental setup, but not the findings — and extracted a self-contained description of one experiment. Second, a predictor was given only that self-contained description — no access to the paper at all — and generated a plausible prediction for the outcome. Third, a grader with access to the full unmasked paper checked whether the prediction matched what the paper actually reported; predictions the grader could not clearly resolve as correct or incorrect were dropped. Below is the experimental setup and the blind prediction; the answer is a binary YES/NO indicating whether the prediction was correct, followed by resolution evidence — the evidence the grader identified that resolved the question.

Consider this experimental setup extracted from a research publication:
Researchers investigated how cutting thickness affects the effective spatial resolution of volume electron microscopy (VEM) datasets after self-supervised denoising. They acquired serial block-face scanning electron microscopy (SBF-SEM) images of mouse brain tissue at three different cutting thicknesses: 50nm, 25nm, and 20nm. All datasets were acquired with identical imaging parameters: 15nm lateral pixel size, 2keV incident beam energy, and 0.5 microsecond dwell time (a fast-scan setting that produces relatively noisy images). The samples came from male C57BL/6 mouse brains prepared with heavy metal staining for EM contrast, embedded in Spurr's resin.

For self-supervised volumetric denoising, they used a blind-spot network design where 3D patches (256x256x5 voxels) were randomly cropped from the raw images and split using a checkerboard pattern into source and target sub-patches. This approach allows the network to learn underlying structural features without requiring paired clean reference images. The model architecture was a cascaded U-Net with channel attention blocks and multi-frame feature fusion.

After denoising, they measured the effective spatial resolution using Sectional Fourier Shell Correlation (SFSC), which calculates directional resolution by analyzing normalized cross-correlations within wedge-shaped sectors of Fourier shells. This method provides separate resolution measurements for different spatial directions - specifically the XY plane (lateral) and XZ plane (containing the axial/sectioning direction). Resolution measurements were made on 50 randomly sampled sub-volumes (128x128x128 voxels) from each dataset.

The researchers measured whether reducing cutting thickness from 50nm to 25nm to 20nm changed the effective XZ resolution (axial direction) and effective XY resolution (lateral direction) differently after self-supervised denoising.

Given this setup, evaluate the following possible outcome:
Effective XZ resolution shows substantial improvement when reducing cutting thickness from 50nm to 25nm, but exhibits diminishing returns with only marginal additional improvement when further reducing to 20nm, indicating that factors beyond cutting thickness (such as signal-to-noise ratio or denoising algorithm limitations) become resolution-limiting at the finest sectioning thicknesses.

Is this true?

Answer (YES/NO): NO